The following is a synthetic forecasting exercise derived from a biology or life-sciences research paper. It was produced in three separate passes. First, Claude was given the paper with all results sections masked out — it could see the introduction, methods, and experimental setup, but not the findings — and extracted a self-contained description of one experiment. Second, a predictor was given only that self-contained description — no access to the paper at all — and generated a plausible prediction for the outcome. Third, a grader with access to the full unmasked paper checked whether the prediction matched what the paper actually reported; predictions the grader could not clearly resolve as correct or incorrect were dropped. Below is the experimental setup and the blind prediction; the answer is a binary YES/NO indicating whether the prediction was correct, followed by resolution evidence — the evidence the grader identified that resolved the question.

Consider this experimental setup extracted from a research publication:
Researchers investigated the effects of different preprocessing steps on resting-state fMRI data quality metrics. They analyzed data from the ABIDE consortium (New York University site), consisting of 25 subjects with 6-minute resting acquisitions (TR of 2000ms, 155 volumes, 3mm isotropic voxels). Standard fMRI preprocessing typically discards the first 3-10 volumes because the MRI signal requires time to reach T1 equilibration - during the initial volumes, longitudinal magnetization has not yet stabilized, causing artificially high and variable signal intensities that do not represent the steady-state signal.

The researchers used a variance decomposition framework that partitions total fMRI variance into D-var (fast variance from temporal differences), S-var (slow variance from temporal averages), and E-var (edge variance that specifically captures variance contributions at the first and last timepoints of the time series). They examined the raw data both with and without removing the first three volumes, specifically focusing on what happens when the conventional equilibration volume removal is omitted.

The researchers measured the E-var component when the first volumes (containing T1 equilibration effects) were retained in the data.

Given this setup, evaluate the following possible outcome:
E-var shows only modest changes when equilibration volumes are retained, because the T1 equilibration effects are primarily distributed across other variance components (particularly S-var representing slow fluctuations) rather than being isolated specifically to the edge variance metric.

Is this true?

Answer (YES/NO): NO